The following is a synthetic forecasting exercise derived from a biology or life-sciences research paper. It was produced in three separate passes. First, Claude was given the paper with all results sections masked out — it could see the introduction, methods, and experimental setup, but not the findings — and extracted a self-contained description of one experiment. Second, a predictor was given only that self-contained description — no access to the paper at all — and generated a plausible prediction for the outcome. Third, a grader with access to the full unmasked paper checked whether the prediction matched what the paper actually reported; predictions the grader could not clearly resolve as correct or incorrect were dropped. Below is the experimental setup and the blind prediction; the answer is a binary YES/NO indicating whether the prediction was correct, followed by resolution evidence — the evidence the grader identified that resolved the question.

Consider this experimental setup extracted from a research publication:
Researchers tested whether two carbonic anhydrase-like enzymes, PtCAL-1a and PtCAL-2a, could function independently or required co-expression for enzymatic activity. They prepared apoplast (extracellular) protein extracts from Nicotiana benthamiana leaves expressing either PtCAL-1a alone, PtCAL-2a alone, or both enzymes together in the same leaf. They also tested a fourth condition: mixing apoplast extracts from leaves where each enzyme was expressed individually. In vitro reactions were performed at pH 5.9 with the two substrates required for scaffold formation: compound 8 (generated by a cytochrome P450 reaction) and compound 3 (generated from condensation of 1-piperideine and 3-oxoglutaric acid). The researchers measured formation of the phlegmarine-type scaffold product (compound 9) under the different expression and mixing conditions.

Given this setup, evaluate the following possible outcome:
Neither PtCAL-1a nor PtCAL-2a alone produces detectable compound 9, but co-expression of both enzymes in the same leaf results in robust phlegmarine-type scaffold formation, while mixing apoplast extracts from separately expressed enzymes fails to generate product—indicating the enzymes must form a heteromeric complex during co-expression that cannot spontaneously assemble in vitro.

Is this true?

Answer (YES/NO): YES